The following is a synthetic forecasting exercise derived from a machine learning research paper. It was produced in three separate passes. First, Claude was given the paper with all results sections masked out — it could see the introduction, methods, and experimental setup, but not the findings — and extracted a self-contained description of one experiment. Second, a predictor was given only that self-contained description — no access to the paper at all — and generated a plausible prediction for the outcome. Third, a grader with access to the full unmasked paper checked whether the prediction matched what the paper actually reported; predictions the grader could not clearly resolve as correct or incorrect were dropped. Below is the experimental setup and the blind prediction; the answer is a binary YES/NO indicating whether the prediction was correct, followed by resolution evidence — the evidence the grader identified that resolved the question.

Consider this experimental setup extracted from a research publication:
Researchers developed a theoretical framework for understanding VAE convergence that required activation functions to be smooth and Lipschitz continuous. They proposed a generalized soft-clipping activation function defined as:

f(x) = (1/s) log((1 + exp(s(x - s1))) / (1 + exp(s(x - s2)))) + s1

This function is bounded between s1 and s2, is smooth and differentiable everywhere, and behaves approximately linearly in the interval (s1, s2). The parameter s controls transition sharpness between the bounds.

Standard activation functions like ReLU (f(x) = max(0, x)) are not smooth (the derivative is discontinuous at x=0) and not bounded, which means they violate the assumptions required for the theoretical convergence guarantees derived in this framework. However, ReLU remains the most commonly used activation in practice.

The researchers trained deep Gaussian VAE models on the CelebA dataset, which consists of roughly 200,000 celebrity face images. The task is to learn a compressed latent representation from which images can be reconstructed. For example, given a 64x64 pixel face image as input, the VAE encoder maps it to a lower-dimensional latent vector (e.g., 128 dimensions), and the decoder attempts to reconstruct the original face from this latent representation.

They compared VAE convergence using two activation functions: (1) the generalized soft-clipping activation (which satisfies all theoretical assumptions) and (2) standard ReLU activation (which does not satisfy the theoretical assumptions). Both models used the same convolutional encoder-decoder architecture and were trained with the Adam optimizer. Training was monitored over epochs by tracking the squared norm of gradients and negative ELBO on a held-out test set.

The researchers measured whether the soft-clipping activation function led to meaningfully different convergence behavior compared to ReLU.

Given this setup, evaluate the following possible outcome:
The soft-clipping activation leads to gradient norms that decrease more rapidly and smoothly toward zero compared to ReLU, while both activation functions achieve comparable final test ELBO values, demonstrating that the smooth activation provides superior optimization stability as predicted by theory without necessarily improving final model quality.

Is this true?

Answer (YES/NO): YES